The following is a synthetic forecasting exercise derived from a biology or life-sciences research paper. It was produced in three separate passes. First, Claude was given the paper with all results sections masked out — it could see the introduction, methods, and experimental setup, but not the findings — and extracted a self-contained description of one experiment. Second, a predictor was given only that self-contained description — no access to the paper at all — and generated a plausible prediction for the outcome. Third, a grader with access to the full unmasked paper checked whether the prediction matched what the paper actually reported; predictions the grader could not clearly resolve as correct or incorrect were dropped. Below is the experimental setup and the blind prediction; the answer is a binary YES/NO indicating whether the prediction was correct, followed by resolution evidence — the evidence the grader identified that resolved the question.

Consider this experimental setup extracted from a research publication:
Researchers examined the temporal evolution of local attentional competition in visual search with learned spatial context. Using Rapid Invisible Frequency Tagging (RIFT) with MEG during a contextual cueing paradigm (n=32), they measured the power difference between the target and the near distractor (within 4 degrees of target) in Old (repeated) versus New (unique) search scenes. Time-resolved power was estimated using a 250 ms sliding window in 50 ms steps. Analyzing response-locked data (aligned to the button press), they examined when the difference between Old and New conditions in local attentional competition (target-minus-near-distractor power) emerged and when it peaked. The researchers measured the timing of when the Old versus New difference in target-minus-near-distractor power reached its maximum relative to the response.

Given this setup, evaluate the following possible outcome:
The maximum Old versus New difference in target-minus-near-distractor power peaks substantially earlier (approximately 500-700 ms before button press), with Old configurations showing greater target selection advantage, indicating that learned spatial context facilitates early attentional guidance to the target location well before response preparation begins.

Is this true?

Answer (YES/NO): NO